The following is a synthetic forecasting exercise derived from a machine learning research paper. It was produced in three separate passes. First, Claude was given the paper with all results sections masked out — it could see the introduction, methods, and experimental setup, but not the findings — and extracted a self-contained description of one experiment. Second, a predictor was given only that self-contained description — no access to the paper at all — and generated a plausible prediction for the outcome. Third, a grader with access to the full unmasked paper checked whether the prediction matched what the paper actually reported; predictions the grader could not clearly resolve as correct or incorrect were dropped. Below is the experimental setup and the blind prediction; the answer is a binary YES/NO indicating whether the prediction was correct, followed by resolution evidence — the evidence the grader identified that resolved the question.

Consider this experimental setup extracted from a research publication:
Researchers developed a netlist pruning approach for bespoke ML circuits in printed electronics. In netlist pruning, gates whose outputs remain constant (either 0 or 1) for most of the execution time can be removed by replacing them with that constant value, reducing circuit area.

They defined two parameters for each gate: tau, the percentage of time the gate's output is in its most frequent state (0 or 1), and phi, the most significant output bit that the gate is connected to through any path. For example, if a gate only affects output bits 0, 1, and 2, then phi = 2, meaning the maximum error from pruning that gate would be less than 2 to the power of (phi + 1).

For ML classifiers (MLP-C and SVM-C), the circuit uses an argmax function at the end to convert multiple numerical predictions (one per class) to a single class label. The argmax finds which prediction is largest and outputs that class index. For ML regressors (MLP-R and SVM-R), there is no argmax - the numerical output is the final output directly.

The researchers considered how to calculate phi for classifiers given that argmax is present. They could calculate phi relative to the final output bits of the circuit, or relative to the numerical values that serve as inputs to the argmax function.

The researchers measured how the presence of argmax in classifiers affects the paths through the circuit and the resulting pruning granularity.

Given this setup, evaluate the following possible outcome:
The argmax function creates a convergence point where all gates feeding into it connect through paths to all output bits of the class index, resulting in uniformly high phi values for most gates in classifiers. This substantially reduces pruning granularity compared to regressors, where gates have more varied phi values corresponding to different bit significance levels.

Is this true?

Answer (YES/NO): YES